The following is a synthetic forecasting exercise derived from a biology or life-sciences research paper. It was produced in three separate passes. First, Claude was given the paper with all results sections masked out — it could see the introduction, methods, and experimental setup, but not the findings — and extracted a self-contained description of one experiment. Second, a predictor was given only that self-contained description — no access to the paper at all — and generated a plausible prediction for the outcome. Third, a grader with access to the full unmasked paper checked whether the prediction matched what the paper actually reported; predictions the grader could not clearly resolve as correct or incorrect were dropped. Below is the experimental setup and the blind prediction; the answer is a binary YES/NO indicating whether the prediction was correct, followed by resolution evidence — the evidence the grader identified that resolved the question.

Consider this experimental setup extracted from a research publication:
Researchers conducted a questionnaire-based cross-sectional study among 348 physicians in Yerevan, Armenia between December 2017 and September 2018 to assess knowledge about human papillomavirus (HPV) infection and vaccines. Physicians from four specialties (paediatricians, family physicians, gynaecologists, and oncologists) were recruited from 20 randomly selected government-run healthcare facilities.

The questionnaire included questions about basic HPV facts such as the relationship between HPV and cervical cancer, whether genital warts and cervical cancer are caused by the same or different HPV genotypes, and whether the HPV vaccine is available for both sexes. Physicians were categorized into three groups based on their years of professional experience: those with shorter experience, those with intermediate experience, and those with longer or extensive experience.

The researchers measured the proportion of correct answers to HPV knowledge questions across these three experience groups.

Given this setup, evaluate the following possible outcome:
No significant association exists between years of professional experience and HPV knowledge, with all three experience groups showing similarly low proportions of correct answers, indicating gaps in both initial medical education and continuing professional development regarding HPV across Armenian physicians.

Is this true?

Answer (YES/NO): NO